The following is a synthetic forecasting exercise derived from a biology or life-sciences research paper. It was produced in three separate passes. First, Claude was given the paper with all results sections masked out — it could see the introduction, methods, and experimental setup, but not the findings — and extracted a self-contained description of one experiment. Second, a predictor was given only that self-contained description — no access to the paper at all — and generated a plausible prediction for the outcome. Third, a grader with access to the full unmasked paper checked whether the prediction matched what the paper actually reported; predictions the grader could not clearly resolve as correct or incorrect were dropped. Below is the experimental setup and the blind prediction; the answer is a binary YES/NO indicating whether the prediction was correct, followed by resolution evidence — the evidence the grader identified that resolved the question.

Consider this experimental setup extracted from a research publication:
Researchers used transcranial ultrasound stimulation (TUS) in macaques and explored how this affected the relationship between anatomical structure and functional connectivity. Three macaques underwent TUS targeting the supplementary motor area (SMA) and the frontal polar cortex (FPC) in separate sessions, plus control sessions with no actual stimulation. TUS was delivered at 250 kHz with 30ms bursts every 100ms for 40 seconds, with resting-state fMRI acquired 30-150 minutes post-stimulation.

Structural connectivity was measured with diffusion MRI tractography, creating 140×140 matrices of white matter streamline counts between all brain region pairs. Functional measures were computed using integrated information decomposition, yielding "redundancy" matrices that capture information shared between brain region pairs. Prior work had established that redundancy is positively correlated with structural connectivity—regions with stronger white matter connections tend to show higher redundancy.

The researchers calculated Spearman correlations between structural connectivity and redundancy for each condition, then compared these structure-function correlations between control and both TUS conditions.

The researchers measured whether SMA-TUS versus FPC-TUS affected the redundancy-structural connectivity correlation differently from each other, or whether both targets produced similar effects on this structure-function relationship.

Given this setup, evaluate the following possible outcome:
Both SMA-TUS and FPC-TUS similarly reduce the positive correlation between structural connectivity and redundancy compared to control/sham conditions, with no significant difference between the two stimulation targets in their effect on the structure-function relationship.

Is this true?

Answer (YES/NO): YES